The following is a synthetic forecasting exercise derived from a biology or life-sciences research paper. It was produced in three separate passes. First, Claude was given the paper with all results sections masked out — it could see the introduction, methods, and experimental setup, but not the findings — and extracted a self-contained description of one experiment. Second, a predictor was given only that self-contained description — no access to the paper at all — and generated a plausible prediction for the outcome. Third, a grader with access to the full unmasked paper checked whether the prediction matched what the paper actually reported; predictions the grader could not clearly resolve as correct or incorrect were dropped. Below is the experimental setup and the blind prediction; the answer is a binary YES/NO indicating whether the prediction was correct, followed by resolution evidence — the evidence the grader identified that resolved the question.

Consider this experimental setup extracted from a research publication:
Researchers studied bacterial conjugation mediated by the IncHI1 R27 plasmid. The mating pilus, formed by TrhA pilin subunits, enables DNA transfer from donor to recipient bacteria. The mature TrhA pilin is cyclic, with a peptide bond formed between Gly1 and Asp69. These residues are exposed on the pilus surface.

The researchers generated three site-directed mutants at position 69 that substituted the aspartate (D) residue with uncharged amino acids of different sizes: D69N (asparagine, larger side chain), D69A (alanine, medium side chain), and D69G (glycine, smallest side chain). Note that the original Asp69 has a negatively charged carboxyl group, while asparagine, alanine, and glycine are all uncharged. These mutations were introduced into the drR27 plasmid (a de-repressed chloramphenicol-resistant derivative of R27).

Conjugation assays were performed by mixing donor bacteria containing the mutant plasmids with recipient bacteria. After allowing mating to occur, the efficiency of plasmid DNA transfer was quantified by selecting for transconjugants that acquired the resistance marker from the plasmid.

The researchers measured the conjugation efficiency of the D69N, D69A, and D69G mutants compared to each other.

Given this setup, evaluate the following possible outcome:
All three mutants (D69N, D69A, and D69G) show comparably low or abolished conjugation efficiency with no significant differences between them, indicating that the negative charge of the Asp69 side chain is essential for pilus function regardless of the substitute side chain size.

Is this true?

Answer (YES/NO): NO